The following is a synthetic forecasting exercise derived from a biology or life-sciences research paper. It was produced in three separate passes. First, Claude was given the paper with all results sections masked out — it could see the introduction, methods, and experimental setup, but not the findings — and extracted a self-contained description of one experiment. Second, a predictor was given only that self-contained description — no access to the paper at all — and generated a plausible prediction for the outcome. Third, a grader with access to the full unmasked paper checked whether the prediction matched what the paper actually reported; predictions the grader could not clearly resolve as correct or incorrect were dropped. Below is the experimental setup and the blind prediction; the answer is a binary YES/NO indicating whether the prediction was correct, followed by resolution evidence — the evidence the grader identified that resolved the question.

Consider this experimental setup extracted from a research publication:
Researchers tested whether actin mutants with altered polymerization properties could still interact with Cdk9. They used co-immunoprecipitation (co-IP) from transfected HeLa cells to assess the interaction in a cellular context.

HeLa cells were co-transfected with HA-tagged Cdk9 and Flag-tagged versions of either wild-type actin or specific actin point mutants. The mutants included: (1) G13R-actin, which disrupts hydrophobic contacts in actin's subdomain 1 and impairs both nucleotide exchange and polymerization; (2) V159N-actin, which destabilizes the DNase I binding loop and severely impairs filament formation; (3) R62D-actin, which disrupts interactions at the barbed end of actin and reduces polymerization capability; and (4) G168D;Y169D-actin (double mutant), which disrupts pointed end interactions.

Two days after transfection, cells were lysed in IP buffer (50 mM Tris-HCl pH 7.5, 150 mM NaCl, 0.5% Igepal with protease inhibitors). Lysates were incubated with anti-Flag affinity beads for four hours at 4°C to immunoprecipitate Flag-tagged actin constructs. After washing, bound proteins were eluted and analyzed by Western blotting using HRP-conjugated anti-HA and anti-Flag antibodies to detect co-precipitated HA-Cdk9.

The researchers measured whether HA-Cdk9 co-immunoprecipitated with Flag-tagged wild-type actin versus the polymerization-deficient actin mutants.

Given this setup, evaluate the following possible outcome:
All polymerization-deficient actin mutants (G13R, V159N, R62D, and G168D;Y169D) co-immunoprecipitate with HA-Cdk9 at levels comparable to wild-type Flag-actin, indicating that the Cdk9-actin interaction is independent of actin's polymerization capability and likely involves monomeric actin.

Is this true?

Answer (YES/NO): NO